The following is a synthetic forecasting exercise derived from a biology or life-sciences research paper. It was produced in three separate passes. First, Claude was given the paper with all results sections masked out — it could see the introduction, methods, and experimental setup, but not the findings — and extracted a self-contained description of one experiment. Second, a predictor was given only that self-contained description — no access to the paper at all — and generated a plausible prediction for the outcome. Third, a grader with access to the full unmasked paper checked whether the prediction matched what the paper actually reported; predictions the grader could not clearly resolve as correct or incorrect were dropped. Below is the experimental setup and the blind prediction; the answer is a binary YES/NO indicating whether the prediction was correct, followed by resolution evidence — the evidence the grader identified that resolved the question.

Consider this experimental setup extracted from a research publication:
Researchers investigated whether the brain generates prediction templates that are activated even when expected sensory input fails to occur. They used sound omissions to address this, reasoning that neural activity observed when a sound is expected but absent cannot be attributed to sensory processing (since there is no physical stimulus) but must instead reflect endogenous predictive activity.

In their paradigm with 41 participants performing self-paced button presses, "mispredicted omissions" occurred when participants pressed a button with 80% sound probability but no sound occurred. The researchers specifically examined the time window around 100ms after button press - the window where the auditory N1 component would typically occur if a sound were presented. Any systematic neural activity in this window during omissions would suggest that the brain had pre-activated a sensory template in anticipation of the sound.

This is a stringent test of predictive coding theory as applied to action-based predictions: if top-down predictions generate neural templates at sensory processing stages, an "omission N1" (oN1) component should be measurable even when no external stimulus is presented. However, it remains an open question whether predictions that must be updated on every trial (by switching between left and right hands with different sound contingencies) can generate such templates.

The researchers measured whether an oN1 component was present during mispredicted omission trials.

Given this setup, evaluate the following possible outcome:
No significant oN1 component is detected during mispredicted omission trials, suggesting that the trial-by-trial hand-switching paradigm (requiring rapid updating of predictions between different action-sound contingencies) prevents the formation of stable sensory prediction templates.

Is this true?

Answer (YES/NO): NO